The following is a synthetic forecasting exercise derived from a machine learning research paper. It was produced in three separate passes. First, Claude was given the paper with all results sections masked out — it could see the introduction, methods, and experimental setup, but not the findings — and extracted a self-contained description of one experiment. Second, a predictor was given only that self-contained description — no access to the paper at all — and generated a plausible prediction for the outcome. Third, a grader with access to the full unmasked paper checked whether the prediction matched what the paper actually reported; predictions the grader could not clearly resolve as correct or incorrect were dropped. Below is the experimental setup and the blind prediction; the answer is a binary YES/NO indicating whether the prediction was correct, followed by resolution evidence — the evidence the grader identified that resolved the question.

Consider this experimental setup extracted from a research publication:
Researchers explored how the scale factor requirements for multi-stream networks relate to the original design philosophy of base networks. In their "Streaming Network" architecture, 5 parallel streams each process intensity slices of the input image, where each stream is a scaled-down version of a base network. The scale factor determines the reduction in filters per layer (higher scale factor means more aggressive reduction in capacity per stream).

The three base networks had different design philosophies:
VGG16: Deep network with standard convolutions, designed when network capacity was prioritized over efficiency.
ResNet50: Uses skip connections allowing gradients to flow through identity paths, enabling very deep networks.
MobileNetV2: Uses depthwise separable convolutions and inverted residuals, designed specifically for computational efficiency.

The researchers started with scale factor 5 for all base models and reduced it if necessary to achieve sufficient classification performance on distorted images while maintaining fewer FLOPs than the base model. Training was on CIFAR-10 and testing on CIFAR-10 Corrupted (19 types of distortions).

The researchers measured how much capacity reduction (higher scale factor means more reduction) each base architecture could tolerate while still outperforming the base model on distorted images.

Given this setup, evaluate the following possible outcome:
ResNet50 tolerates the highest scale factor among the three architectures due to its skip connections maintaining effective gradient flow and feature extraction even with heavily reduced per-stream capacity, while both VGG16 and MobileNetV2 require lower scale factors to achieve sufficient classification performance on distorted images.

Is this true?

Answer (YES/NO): YES